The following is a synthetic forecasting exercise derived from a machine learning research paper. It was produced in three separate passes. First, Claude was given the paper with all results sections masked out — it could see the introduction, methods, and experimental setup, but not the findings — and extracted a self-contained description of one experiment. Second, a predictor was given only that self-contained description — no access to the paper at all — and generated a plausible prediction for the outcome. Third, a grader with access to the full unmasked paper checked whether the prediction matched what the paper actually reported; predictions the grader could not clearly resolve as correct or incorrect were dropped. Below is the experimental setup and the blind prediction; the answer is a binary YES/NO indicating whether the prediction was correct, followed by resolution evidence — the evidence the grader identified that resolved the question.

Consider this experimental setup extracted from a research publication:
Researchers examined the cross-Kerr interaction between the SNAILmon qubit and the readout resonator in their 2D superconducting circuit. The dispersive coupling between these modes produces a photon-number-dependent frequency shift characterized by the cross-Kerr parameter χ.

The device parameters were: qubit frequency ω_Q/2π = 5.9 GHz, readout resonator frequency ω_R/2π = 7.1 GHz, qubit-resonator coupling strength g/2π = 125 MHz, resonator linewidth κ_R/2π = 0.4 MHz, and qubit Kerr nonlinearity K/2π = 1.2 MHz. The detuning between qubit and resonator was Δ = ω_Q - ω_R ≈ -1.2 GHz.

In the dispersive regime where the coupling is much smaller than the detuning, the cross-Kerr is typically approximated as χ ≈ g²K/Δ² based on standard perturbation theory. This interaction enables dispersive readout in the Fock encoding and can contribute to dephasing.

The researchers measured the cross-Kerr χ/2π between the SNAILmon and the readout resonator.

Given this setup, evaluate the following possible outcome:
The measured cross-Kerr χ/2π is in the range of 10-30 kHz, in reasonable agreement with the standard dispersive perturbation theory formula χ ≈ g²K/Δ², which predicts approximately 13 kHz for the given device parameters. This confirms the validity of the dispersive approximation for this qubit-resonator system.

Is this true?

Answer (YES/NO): NO